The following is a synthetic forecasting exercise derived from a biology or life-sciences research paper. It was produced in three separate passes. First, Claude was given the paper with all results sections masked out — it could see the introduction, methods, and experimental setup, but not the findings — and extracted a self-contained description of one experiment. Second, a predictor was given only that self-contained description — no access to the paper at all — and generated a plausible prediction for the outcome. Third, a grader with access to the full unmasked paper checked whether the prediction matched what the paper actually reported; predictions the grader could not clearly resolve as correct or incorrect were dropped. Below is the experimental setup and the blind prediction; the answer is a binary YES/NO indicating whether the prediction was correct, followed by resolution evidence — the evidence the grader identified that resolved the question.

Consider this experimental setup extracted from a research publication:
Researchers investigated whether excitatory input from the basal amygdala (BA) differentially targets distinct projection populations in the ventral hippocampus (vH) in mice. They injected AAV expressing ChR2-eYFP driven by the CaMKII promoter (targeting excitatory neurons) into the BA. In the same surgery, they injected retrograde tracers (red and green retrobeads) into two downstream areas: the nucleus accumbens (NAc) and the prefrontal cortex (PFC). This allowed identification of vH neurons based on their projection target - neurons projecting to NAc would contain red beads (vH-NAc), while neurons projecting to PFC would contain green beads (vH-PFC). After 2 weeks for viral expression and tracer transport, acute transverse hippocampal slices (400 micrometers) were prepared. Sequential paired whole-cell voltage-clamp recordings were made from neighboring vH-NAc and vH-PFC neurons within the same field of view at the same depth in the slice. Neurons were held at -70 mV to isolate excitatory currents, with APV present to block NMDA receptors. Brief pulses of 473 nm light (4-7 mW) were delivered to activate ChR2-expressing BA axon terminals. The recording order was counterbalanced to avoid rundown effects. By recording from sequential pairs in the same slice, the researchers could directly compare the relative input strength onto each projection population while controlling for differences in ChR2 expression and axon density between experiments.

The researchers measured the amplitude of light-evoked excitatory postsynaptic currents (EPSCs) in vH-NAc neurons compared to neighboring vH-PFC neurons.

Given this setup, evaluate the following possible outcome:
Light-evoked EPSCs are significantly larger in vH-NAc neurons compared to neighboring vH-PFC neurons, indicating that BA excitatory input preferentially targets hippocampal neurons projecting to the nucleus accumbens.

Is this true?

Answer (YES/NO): YES